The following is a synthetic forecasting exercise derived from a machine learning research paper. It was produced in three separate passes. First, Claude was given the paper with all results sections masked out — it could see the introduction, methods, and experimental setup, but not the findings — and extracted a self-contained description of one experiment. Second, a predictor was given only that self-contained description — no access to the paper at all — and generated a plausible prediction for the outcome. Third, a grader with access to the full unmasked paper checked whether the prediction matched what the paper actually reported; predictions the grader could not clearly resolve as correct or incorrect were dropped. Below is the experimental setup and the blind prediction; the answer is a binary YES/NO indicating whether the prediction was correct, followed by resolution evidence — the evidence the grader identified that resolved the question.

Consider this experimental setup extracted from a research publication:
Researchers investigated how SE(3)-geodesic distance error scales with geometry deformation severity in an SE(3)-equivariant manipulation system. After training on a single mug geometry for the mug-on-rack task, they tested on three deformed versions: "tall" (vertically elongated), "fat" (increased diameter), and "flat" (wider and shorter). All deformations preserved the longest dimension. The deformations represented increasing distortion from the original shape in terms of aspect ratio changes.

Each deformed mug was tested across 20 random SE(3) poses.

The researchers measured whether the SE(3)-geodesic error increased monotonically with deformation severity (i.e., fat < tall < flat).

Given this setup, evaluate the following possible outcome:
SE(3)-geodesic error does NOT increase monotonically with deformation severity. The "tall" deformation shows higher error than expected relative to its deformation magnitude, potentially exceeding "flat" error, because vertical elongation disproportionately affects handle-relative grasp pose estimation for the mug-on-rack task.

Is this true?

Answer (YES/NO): NO